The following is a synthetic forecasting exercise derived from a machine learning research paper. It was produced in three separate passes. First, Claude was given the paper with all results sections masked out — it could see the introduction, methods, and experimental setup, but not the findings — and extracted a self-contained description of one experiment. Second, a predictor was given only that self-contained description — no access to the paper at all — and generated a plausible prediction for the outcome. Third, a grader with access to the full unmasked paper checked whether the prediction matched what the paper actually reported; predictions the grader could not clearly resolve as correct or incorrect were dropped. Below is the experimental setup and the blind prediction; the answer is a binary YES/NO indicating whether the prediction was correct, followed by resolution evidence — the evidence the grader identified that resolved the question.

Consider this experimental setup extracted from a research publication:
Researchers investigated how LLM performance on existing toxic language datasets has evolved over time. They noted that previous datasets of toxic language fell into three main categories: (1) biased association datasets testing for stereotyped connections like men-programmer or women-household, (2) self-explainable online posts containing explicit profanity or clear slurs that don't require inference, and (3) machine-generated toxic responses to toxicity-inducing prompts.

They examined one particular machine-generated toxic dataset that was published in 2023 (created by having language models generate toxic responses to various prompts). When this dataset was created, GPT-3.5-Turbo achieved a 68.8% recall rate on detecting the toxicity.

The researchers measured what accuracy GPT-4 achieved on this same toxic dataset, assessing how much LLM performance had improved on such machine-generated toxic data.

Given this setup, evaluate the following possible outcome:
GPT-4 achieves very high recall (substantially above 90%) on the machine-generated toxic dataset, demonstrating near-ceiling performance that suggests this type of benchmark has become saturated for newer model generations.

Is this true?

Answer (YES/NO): NO